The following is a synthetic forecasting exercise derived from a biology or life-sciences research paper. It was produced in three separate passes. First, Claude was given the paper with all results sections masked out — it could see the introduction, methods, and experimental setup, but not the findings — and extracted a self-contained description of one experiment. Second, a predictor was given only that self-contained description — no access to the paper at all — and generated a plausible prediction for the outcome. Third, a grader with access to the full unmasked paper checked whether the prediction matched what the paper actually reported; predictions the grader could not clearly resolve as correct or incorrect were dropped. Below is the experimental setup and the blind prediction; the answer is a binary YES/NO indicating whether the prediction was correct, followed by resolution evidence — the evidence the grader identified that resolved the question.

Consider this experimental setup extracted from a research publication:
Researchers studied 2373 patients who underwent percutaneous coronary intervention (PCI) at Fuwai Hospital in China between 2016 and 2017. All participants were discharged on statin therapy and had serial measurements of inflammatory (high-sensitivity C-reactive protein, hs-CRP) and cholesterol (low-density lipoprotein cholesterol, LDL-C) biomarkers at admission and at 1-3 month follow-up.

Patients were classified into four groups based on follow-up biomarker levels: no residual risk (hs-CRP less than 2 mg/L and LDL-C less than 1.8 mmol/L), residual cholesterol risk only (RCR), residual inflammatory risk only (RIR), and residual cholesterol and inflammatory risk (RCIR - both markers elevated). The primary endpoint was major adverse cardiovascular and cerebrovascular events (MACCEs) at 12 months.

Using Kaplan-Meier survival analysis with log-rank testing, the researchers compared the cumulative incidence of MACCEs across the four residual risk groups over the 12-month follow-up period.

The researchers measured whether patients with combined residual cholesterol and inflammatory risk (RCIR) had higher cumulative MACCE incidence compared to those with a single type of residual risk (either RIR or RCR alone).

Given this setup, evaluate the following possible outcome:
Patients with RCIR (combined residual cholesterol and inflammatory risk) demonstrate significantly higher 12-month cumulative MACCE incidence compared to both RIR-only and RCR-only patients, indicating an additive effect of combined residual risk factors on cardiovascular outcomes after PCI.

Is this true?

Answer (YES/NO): NO